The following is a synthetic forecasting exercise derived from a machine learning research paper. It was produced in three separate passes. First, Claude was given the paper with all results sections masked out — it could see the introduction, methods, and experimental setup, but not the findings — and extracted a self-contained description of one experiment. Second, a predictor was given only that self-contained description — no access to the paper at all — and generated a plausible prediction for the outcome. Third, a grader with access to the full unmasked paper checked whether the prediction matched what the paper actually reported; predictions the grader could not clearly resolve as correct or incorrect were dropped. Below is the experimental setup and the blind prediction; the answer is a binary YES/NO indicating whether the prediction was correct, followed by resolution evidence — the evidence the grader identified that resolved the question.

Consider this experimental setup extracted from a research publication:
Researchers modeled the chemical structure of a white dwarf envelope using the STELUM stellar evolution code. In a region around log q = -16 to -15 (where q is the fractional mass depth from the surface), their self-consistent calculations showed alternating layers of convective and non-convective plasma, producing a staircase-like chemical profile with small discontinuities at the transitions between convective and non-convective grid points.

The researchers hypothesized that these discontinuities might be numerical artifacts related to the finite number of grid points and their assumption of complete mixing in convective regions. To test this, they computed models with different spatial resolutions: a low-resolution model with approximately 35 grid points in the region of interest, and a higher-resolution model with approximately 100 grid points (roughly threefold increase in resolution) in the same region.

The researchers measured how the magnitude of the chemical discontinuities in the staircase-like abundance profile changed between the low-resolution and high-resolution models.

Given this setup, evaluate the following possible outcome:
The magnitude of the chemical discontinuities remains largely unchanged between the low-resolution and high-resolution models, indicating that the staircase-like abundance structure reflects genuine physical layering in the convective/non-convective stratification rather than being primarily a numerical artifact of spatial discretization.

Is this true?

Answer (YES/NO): NO